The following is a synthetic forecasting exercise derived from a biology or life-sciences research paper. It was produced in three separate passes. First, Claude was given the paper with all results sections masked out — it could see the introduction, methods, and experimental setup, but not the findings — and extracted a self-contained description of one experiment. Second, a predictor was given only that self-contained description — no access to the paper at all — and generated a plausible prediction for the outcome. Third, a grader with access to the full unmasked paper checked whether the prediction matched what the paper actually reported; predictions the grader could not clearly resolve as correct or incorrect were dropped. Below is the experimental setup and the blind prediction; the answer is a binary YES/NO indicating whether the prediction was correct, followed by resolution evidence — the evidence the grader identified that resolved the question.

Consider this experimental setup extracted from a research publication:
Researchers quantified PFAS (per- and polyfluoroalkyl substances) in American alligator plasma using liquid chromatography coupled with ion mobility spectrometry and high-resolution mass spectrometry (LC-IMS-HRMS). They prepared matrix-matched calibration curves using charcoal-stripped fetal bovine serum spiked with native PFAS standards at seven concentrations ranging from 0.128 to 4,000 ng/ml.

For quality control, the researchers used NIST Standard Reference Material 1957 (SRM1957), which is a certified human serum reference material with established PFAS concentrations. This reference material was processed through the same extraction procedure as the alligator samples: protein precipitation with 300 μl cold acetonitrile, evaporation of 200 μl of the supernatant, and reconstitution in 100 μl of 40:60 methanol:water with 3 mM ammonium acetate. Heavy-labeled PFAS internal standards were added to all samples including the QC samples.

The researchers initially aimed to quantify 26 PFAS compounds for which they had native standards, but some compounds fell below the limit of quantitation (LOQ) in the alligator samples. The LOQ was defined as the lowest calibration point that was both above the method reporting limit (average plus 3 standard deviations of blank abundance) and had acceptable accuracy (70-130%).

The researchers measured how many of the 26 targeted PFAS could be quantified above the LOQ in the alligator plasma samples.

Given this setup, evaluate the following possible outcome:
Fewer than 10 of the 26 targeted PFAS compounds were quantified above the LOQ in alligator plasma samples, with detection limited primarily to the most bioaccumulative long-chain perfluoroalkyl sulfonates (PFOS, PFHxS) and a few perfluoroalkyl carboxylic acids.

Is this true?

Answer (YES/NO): NO